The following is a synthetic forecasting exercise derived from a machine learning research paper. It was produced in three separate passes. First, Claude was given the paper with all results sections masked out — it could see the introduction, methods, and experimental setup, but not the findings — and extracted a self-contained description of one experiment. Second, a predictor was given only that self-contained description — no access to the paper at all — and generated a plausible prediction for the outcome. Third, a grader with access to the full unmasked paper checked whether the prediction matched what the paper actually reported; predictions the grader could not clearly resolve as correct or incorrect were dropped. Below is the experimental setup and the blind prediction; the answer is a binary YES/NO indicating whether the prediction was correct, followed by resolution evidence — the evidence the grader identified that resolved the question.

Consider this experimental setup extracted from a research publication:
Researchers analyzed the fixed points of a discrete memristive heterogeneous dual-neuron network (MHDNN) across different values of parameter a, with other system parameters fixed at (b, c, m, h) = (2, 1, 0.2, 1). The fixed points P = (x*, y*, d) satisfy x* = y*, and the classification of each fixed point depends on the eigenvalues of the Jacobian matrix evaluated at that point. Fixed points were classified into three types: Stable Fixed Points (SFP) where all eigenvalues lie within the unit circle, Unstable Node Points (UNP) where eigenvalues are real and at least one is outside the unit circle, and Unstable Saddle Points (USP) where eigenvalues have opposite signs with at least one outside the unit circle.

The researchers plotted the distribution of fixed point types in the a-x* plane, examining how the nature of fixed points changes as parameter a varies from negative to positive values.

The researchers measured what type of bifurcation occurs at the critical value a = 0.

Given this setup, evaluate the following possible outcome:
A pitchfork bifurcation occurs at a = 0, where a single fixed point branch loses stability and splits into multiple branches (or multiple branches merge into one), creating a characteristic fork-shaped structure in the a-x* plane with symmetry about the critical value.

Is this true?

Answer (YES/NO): NO